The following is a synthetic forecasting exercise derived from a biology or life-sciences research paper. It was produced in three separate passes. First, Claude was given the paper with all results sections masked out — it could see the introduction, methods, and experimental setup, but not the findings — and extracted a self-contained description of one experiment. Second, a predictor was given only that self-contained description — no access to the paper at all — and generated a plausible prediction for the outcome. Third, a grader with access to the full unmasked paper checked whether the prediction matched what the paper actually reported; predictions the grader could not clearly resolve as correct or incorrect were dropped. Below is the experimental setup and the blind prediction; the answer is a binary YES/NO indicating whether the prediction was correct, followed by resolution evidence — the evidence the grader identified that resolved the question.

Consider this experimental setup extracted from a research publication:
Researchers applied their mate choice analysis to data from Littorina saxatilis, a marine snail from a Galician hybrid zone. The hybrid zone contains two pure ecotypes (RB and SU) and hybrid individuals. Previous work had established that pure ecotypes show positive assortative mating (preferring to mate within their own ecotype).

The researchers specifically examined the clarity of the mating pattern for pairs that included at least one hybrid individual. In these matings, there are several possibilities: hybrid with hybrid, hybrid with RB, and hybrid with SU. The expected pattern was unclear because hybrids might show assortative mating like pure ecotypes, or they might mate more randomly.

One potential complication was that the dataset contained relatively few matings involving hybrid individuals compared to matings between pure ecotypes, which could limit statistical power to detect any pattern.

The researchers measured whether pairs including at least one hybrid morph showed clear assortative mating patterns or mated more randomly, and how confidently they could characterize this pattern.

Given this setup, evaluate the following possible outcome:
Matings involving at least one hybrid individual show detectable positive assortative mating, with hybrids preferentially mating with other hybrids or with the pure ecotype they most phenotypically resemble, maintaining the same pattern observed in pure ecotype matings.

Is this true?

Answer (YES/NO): NO